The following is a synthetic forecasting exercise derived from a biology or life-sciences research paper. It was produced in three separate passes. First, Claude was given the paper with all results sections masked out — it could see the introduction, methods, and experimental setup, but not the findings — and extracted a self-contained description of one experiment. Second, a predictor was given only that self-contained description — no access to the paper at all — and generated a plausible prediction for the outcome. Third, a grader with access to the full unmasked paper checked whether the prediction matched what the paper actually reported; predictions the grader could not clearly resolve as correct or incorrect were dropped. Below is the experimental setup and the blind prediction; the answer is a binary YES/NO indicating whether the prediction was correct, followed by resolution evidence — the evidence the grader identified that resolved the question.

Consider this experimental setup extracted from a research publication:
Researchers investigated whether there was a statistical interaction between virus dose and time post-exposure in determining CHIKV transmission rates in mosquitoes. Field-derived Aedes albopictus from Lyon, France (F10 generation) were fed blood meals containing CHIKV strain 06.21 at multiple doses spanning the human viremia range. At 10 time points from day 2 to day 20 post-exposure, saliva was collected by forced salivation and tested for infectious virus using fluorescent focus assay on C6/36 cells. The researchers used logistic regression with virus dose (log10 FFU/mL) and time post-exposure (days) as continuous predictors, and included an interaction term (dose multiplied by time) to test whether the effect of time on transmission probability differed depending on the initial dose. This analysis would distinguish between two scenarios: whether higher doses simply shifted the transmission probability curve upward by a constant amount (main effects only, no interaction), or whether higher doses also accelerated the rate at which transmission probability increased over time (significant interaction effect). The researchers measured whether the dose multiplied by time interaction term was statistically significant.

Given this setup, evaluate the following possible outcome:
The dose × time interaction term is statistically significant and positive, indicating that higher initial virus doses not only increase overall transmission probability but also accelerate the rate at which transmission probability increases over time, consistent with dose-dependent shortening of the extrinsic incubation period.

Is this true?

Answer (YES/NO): NO